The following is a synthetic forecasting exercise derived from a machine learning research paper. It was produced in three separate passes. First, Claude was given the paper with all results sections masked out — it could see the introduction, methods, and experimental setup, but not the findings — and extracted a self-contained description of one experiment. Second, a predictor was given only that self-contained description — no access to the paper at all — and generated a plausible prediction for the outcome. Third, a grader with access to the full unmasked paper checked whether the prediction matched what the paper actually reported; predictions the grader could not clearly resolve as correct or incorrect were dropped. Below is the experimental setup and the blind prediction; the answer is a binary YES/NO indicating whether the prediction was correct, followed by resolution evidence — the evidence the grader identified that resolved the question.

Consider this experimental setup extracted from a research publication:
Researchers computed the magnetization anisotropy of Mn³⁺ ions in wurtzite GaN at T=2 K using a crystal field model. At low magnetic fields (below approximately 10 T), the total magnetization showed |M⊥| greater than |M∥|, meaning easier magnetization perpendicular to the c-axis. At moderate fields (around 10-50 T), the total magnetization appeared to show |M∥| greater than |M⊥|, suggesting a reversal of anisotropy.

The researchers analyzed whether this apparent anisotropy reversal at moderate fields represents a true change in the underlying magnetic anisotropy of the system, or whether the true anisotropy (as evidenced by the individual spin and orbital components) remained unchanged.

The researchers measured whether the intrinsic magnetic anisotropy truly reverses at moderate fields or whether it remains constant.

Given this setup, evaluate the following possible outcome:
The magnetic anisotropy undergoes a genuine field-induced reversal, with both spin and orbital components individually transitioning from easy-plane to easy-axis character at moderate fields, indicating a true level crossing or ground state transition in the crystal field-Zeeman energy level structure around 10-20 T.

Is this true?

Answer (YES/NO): NO